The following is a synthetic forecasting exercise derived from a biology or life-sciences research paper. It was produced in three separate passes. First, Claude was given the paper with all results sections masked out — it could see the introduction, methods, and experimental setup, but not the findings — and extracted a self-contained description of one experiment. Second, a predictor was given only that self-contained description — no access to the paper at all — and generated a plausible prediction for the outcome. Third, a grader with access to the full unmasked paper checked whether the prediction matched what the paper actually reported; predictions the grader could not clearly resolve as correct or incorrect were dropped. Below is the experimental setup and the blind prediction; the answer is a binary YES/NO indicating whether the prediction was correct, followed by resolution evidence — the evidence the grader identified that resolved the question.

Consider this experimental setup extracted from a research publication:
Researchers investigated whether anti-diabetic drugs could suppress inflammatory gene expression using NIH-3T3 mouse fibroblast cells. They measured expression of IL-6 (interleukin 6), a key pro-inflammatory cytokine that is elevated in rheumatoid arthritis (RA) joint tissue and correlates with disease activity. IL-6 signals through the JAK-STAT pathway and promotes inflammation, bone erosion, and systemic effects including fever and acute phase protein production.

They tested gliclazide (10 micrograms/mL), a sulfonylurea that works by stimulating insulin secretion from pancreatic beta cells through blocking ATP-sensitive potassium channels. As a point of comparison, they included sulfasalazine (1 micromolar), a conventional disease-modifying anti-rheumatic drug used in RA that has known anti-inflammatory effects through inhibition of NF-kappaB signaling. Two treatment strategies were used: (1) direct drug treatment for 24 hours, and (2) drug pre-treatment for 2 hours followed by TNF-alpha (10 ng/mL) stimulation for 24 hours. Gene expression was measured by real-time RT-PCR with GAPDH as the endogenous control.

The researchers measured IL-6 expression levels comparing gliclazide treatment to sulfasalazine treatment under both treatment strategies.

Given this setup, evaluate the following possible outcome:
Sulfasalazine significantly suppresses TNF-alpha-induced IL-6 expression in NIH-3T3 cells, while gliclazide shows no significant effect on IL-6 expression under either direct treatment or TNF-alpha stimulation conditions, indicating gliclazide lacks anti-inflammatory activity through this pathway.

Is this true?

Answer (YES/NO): NO